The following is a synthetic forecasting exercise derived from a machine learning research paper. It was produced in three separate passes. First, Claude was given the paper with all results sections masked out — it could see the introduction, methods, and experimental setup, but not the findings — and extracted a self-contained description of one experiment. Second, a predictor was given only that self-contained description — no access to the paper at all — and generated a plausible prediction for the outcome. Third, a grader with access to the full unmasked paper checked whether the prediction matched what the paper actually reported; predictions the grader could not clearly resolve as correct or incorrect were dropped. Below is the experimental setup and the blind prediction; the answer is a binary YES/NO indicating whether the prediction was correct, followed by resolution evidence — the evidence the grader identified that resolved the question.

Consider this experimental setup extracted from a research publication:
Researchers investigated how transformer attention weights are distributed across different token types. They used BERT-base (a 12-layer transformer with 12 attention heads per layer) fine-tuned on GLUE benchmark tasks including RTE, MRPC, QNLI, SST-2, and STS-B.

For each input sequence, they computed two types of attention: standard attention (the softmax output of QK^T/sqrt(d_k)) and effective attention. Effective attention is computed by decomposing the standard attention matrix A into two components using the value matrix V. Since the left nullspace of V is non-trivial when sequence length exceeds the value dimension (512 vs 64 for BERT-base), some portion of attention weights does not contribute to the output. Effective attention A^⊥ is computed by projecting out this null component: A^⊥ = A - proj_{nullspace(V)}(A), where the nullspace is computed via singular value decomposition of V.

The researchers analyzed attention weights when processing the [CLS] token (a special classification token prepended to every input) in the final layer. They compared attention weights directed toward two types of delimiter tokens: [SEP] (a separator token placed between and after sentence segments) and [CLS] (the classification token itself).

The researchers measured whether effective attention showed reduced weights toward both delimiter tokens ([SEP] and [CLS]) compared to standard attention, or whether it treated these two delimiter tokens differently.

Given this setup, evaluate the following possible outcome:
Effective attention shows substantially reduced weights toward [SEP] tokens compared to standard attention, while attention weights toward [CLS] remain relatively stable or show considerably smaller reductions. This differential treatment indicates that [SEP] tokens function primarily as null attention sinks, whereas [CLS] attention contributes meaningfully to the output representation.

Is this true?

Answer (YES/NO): YES